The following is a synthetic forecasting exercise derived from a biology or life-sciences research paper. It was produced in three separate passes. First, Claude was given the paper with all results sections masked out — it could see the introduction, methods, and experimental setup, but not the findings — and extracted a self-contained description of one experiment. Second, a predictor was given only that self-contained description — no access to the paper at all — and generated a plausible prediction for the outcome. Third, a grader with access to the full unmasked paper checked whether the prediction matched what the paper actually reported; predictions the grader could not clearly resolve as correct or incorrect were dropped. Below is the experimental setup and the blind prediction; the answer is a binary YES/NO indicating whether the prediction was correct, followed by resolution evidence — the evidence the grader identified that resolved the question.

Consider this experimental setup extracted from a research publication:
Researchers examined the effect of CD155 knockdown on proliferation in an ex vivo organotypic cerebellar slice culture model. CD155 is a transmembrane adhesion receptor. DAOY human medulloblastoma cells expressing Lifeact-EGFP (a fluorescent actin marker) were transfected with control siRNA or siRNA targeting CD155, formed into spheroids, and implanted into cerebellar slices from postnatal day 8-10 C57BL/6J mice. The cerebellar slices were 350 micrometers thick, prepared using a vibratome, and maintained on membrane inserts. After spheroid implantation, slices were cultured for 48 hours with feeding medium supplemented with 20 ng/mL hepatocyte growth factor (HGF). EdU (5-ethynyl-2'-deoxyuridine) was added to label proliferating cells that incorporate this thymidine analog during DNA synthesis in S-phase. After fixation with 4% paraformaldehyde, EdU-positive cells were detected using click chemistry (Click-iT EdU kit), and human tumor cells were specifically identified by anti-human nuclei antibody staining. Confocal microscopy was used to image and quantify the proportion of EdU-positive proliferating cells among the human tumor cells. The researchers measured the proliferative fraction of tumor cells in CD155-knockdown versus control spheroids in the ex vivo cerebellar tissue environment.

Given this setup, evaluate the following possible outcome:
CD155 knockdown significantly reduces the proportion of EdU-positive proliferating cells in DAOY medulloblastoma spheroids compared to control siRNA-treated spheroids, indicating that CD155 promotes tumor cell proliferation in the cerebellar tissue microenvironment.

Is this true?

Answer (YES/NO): YES